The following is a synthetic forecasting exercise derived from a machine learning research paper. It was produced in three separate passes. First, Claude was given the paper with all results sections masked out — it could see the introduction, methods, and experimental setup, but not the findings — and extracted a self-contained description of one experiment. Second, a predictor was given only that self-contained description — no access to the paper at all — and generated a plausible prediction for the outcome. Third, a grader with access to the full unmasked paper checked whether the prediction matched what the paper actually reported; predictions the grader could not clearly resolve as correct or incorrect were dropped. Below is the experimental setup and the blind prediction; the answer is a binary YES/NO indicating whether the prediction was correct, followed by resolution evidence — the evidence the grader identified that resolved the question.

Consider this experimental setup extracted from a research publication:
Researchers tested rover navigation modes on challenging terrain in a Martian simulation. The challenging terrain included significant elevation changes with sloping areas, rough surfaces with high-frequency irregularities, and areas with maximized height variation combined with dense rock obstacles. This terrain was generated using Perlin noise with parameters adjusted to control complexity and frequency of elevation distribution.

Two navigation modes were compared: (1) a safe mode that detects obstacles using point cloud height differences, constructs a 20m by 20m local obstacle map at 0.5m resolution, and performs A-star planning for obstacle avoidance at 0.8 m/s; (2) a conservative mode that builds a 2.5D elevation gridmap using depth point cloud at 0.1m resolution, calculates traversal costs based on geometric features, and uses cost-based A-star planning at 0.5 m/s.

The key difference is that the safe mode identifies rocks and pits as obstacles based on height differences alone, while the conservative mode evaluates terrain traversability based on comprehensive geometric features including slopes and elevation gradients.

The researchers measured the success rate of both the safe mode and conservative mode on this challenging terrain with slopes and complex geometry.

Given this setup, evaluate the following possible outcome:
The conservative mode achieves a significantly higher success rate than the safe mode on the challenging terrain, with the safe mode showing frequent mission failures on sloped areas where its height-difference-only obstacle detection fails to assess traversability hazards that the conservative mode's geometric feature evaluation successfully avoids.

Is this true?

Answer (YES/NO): NO